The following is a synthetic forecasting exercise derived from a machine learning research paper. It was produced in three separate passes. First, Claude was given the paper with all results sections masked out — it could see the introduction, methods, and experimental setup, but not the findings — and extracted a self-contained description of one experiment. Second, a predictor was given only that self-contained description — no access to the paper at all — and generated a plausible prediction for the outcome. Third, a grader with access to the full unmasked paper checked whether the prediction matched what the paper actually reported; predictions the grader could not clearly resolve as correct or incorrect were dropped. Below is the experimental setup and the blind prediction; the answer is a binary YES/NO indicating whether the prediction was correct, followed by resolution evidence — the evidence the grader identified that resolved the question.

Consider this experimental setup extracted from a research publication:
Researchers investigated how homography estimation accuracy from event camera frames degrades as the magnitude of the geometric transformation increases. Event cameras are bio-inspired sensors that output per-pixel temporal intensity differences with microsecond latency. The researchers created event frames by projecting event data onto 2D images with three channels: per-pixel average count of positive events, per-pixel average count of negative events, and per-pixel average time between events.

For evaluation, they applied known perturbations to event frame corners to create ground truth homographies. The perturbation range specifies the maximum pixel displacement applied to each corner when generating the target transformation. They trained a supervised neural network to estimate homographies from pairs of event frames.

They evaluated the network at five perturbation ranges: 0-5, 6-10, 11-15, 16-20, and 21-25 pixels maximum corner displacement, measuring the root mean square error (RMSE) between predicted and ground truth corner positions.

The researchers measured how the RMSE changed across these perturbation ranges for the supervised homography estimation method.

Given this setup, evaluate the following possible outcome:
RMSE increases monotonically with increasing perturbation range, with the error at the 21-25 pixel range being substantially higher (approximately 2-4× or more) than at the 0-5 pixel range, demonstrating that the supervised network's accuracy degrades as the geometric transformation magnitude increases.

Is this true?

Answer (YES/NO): YES